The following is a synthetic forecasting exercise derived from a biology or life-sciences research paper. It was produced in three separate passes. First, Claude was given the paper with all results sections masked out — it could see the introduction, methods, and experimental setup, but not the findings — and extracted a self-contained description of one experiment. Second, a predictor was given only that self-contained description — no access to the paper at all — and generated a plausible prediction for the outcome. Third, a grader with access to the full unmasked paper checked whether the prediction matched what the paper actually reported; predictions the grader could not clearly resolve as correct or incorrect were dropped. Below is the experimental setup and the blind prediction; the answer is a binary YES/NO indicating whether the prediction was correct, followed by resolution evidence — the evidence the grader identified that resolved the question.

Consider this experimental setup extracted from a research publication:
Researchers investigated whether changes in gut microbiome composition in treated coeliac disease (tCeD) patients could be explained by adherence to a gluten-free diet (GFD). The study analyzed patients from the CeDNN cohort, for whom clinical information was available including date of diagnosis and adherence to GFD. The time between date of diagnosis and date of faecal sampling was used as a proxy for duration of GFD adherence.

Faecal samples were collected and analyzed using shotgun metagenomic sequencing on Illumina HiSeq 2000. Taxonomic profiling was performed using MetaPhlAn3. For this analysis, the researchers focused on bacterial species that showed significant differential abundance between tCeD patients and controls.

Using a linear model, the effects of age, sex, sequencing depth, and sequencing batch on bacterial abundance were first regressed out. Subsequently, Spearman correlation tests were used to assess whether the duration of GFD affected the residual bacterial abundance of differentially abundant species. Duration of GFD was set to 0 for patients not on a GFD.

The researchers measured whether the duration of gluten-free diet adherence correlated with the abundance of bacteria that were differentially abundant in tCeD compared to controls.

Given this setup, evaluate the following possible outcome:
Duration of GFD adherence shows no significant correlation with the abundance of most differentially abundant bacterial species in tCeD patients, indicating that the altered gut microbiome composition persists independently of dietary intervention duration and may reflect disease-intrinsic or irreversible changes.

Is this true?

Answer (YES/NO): NO